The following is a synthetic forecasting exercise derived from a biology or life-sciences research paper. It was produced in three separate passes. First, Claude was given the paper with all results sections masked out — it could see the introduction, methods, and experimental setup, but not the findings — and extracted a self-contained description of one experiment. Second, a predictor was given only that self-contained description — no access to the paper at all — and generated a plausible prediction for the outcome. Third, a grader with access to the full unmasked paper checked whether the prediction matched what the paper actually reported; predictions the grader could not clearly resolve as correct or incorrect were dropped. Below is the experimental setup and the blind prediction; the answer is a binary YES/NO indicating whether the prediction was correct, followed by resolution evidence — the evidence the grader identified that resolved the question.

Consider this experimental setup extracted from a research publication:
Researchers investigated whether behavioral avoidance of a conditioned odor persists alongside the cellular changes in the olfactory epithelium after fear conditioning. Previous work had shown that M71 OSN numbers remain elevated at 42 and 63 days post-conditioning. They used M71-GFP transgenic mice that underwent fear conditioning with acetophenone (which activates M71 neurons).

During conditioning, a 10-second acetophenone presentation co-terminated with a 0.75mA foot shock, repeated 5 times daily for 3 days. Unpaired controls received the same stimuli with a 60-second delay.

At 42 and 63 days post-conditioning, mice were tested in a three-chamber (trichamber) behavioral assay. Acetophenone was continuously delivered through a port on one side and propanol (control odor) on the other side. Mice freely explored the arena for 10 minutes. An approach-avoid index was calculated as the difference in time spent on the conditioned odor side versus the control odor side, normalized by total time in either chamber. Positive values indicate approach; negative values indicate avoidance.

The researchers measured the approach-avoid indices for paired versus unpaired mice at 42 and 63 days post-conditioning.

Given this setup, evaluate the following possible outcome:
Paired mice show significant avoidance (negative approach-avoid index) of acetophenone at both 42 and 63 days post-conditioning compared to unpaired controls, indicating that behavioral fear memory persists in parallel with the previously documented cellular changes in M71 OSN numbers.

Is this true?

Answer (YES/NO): NO